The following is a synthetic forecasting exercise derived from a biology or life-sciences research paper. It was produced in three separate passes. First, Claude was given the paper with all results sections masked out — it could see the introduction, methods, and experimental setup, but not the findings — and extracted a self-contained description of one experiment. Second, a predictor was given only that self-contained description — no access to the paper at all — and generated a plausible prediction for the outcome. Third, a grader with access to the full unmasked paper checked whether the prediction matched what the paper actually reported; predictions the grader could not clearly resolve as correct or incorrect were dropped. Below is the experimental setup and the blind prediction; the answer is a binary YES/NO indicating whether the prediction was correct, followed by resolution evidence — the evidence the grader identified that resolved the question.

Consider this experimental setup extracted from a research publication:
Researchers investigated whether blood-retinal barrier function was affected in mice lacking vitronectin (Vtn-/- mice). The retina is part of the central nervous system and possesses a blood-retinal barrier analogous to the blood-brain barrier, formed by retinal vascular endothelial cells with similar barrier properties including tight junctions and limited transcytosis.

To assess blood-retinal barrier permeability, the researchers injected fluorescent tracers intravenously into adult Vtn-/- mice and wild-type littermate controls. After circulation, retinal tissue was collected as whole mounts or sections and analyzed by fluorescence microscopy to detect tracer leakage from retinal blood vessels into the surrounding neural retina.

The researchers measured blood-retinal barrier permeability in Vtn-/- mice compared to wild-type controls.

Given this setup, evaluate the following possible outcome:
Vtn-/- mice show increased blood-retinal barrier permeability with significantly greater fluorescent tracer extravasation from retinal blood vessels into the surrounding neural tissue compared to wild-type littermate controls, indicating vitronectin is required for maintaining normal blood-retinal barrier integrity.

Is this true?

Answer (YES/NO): YES